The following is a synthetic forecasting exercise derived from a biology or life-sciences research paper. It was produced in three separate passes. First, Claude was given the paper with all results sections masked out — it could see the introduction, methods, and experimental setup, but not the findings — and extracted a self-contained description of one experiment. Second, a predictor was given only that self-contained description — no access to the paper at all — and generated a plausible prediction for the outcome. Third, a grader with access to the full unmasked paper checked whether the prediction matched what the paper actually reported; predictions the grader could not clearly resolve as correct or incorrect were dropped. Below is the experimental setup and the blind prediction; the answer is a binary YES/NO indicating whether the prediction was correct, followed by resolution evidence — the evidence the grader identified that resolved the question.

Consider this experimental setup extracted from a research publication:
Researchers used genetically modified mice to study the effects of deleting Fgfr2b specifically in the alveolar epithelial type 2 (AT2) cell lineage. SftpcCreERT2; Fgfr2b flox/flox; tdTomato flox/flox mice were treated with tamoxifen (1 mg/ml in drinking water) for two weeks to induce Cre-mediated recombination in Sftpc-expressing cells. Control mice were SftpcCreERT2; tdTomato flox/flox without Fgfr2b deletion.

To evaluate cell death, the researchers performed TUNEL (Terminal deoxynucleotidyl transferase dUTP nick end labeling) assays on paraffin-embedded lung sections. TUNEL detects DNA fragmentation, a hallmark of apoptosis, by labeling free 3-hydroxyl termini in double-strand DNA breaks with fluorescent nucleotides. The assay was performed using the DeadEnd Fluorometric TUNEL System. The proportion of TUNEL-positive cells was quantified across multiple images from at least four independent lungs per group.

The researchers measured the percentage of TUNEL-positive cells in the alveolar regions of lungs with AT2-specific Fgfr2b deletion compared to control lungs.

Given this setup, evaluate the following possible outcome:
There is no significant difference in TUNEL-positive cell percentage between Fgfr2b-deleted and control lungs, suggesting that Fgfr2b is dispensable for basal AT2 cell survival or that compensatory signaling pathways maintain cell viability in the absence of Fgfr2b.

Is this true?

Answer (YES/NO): NO